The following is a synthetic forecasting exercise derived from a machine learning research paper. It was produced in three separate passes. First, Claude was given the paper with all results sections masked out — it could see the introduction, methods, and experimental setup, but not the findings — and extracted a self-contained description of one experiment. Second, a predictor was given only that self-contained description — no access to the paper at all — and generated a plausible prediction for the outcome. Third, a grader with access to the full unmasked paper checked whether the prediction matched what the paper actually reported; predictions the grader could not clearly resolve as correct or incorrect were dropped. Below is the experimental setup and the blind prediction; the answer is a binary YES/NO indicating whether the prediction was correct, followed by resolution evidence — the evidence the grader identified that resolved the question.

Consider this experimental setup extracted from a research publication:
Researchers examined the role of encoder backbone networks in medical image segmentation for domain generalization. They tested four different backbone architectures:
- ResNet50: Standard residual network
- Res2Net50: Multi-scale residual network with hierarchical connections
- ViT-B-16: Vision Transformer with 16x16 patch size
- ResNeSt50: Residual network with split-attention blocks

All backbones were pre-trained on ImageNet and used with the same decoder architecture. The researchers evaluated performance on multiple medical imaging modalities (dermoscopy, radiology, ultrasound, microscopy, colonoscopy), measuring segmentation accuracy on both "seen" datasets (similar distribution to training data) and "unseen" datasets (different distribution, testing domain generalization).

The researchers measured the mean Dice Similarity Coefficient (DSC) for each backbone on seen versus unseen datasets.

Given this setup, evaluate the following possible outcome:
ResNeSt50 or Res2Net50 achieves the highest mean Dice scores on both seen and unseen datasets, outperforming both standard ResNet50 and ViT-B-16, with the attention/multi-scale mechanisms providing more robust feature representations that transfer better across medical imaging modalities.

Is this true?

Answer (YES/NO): YES